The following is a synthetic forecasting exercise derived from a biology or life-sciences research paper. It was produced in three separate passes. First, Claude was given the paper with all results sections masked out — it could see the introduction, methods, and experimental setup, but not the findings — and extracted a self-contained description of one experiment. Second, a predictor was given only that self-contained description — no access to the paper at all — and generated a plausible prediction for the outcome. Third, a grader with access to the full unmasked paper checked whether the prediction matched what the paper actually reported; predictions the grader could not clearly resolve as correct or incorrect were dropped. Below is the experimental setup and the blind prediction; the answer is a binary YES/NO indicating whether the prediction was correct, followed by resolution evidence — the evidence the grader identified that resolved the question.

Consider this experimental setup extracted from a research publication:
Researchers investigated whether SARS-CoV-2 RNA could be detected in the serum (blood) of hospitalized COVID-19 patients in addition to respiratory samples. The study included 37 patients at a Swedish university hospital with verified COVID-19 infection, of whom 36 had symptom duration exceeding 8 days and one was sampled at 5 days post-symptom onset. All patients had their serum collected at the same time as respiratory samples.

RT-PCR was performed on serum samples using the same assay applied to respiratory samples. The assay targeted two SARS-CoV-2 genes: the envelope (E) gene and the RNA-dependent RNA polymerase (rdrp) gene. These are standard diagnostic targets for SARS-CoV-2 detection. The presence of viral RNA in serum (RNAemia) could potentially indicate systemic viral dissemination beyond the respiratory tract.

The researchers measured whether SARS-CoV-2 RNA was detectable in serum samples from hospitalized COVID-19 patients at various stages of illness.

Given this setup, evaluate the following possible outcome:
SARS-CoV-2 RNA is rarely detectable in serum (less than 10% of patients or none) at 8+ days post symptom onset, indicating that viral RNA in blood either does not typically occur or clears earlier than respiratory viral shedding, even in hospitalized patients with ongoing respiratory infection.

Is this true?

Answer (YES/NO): YES